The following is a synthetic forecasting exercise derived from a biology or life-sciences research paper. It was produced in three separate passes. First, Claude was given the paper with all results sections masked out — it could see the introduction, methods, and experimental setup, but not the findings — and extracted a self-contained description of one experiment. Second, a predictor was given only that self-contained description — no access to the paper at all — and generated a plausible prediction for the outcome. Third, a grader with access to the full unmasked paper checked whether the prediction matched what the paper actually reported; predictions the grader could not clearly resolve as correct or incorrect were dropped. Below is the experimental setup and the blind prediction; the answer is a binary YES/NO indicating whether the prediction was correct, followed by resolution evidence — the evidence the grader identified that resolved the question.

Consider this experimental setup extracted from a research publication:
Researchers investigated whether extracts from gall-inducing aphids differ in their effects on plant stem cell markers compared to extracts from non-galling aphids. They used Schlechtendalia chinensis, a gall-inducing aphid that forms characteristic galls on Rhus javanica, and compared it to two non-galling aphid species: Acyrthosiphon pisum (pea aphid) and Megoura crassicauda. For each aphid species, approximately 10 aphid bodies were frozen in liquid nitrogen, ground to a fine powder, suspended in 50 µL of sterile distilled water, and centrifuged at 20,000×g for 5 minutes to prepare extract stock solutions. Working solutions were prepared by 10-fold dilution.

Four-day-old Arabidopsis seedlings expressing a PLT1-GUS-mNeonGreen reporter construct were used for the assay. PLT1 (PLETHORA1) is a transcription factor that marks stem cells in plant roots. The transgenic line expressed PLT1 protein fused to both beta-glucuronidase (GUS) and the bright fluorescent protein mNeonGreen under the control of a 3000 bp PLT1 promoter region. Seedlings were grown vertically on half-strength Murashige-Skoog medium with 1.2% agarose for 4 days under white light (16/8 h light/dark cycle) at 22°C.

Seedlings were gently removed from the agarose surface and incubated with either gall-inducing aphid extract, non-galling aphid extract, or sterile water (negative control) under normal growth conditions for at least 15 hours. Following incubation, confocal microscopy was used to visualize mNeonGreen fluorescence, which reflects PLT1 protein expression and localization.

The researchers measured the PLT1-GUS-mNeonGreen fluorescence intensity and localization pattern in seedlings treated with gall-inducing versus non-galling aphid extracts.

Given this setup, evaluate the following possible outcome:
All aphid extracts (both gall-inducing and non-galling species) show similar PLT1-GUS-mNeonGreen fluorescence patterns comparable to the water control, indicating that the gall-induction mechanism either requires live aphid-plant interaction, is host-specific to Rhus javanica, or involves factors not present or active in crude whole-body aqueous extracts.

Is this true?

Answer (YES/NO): NO